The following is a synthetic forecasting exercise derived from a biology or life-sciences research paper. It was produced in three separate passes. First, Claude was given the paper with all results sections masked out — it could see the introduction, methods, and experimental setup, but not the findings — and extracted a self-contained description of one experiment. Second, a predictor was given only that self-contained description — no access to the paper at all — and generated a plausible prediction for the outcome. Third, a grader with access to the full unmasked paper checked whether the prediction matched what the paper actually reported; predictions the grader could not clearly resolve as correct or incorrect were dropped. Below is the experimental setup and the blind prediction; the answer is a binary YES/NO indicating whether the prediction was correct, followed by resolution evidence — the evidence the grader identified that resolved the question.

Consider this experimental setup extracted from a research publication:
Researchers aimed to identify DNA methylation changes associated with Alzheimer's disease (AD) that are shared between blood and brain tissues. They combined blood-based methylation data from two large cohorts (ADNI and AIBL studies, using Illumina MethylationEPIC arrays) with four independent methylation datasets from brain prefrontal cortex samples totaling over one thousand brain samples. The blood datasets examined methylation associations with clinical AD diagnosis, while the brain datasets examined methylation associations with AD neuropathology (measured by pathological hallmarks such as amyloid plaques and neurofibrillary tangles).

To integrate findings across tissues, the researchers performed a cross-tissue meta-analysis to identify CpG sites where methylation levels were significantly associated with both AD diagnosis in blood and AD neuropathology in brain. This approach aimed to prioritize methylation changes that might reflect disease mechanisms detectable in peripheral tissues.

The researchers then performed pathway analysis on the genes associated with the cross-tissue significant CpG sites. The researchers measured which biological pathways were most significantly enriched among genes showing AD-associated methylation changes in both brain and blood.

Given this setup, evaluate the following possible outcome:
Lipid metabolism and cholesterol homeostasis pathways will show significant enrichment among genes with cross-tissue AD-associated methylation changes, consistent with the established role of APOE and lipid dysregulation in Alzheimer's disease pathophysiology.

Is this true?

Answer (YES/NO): NO